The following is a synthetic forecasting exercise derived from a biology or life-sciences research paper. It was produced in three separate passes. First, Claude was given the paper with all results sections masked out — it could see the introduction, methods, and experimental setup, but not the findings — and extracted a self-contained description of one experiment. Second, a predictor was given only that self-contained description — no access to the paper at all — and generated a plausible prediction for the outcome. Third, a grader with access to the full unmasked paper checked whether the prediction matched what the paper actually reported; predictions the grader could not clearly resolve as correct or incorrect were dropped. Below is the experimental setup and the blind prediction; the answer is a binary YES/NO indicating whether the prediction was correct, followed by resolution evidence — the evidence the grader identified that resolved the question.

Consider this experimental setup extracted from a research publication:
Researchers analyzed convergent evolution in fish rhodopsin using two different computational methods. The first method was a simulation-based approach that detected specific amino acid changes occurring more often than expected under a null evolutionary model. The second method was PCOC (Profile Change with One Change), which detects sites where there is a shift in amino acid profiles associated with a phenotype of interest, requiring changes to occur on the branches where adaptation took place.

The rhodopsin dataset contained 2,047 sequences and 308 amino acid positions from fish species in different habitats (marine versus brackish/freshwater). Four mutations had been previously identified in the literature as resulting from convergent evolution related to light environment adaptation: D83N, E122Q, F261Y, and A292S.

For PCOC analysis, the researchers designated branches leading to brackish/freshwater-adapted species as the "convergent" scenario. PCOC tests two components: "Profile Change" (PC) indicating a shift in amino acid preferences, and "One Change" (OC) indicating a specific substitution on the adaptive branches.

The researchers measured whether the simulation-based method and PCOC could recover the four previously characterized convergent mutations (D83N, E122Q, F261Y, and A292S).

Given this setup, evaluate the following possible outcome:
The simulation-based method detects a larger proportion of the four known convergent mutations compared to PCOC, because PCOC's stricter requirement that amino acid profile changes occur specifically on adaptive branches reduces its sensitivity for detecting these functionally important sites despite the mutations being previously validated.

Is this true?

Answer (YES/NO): YES